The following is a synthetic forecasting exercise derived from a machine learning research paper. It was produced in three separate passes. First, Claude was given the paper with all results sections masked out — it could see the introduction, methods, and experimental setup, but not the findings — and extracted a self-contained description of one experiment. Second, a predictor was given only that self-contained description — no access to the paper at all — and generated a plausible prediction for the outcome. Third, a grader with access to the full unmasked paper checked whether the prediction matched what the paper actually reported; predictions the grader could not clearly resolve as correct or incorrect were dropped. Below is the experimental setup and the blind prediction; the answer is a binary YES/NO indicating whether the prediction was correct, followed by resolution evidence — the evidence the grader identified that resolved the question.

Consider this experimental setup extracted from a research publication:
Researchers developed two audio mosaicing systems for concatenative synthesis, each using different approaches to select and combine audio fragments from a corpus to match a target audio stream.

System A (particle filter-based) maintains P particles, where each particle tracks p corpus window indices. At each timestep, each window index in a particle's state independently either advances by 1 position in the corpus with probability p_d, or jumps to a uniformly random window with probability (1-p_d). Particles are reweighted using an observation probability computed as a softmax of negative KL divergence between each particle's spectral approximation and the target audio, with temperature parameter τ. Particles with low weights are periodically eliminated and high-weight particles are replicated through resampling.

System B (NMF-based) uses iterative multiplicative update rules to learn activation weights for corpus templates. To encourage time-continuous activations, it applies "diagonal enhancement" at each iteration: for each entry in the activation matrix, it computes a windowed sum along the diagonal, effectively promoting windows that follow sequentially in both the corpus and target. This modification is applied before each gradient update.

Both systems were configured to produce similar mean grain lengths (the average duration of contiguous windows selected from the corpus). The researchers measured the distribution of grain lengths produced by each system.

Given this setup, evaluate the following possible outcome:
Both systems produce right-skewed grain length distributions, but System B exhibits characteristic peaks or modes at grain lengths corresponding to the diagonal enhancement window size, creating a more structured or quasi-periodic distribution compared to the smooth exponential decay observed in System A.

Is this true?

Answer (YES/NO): NO